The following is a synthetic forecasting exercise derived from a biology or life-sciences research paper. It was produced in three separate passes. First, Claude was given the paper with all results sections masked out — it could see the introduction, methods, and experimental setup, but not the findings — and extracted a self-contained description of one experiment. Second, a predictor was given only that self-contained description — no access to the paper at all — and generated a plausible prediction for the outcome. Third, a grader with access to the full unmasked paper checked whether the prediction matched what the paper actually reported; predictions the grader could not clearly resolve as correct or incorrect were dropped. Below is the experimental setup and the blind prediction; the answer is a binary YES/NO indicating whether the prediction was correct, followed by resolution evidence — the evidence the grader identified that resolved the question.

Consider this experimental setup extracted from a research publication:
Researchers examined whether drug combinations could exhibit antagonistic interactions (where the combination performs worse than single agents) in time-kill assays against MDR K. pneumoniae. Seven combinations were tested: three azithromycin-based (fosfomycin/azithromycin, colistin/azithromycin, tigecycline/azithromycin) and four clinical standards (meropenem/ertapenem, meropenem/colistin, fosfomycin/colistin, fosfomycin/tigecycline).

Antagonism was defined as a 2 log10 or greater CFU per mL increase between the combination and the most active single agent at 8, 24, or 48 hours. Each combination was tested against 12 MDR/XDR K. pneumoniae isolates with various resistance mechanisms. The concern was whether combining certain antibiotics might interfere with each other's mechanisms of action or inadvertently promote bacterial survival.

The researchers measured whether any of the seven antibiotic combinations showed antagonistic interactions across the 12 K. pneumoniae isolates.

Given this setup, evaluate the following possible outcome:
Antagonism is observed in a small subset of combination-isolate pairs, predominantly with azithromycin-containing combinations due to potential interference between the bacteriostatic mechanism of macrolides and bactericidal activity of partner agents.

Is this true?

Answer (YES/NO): NO